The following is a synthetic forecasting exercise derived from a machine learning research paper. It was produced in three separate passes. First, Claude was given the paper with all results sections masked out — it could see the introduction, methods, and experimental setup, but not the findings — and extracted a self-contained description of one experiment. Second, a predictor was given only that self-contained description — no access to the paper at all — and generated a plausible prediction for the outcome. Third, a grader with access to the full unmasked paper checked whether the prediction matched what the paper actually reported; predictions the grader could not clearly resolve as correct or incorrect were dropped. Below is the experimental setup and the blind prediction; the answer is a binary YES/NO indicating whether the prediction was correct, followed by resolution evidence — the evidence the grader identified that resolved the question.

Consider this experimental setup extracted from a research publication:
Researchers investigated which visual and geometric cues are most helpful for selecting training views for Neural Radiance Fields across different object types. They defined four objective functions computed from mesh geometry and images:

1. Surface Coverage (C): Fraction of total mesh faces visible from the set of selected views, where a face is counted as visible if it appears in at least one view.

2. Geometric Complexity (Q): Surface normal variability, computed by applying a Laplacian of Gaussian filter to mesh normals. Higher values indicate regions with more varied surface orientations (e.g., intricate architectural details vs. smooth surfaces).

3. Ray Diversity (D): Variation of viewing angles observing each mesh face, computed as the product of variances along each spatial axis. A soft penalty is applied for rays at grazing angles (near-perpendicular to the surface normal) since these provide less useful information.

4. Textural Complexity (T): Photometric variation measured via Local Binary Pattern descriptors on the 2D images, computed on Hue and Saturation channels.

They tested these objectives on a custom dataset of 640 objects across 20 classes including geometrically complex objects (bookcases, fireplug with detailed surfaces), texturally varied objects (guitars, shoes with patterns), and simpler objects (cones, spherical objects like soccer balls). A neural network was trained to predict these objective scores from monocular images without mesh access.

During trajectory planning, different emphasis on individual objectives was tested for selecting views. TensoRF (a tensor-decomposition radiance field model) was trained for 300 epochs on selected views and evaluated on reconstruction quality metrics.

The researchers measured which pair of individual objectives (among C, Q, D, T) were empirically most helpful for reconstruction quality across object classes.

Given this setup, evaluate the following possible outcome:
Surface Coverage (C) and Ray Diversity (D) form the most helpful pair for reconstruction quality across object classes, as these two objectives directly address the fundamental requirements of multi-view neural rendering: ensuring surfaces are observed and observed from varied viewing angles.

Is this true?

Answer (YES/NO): NO